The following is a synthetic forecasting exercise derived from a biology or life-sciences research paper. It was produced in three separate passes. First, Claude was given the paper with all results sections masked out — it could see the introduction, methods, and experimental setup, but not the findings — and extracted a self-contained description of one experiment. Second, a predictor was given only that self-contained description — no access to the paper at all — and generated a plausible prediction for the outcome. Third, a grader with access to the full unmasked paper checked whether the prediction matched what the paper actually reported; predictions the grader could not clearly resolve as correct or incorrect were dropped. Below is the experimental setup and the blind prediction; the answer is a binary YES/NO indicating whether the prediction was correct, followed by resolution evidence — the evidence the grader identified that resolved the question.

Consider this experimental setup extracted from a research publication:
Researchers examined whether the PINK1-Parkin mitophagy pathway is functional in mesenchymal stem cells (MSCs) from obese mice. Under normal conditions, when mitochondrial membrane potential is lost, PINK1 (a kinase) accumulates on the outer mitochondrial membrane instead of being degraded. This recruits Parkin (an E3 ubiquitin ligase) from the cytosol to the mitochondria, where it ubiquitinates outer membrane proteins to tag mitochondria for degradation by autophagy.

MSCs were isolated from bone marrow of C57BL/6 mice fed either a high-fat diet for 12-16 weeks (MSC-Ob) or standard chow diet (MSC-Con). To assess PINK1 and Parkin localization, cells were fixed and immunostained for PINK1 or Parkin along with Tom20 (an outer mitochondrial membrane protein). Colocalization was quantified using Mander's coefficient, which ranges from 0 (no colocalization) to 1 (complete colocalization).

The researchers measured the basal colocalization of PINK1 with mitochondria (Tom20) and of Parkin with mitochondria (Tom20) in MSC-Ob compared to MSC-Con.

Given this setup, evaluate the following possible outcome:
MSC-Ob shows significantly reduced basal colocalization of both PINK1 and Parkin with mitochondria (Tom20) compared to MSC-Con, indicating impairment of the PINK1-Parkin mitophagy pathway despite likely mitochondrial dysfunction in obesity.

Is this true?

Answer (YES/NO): NO